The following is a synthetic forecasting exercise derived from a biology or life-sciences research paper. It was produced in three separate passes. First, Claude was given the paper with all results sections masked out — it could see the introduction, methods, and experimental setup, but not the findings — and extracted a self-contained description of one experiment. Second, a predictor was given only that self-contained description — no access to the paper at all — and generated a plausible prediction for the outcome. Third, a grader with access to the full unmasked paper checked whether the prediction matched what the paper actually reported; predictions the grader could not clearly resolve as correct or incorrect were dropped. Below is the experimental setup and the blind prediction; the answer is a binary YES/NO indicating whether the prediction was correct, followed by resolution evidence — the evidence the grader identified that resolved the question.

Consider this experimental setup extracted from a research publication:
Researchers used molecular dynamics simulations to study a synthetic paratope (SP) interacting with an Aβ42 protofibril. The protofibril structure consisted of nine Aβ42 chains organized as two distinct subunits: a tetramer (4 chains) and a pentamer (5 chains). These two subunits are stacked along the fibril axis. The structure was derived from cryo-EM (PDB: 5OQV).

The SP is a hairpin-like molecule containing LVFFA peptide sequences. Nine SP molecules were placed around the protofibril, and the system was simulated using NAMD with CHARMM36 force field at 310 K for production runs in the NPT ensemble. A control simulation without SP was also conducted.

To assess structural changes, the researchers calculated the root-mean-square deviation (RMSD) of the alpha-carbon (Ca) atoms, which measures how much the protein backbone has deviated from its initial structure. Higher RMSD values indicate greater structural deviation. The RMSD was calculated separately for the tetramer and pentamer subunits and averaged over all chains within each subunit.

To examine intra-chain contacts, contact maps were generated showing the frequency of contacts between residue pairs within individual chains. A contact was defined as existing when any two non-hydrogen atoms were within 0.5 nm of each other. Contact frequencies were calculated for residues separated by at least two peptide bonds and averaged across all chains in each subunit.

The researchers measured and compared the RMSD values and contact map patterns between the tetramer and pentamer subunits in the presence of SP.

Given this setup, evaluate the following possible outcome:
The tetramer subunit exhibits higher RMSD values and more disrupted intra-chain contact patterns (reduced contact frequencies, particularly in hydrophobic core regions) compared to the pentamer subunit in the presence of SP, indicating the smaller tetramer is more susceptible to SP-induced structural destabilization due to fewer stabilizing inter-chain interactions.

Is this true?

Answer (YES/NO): YES